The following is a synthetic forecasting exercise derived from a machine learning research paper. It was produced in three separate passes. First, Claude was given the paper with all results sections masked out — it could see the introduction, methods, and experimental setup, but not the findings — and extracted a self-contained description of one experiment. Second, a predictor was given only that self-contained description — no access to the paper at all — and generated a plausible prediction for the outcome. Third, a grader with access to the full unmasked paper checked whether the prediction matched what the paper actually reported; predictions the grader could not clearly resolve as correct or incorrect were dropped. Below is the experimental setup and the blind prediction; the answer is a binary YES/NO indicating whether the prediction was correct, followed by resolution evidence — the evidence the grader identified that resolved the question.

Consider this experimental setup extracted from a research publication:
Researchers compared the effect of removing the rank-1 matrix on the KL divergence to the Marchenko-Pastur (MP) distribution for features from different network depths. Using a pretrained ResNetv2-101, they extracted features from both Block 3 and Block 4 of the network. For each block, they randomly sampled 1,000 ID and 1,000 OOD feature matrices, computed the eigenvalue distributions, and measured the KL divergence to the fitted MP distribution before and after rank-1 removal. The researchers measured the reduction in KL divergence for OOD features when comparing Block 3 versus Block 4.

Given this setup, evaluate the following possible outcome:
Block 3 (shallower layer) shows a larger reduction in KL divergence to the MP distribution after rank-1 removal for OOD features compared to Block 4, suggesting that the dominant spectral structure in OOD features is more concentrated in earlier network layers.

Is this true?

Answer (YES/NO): YES